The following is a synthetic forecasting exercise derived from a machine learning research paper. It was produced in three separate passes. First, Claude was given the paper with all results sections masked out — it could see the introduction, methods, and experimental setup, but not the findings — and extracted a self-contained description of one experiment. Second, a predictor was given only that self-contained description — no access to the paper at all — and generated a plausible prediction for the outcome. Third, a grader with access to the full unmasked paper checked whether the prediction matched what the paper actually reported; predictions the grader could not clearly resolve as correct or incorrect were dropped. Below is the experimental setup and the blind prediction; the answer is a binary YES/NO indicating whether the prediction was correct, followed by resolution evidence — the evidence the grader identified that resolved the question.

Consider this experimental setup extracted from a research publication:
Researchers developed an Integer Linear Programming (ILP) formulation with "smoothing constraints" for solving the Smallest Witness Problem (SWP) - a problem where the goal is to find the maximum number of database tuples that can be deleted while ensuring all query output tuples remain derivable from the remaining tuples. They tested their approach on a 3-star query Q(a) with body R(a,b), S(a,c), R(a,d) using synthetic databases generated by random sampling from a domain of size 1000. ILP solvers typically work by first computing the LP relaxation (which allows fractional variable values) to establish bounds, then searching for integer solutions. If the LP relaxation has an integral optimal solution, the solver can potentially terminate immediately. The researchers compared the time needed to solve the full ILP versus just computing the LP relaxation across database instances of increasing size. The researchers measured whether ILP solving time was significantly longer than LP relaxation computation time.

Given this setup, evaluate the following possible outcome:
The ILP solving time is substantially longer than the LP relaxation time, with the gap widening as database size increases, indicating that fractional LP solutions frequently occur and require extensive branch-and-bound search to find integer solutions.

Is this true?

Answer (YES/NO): NO